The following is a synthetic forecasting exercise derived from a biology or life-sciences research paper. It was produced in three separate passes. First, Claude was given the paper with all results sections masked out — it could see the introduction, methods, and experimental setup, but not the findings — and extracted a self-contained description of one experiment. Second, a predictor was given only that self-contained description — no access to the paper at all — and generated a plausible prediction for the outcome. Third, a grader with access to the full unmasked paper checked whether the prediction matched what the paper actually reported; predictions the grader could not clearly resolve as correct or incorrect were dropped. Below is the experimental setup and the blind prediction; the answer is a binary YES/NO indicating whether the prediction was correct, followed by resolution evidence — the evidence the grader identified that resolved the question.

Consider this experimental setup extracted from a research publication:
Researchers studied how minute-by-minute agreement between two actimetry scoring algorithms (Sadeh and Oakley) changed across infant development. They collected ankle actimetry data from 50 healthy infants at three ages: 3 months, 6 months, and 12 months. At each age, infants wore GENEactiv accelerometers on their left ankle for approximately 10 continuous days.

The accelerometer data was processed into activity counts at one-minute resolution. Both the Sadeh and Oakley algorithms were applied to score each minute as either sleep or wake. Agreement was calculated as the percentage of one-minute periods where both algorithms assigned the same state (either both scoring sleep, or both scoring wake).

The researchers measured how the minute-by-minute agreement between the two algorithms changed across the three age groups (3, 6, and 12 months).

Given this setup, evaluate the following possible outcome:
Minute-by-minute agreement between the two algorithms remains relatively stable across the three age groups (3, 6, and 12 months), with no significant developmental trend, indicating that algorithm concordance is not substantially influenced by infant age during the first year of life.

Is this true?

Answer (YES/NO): NO